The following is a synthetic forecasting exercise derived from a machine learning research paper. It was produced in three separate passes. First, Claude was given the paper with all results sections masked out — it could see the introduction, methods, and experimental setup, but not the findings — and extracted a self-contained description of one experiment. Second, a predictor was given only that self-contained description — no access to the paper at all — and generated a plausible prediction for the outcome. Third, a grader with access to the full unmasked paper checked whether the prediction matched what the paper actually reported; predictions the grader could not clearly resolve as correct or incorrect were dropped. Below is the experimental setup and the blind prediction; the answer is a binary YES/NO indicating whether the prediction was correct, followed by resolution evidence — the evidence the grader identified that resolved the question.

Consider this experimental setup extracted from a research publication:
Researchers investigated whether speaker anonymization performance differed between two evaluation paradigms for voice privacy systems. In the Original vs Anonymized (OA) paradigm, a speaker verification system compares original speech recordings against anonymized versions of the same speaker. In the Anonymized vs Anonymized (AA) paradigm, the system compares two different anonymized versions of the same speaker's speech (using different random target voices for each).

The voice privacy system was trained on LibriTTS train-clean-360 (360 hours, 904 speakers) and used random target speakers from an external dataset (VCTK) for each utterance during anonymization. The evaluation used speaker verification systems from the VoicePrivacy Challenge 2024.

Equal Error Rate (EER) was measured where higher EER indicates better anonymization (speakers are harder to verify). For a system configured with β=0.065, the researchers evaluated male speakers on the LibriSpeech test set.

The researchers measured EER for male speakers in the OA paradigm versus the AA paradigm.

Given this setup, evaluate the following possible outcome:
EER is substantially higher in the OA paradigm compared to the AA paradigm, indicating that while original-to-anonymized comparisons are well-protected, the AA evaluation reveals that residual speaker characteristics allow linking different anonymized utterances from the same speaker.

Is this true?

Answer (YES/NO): YES